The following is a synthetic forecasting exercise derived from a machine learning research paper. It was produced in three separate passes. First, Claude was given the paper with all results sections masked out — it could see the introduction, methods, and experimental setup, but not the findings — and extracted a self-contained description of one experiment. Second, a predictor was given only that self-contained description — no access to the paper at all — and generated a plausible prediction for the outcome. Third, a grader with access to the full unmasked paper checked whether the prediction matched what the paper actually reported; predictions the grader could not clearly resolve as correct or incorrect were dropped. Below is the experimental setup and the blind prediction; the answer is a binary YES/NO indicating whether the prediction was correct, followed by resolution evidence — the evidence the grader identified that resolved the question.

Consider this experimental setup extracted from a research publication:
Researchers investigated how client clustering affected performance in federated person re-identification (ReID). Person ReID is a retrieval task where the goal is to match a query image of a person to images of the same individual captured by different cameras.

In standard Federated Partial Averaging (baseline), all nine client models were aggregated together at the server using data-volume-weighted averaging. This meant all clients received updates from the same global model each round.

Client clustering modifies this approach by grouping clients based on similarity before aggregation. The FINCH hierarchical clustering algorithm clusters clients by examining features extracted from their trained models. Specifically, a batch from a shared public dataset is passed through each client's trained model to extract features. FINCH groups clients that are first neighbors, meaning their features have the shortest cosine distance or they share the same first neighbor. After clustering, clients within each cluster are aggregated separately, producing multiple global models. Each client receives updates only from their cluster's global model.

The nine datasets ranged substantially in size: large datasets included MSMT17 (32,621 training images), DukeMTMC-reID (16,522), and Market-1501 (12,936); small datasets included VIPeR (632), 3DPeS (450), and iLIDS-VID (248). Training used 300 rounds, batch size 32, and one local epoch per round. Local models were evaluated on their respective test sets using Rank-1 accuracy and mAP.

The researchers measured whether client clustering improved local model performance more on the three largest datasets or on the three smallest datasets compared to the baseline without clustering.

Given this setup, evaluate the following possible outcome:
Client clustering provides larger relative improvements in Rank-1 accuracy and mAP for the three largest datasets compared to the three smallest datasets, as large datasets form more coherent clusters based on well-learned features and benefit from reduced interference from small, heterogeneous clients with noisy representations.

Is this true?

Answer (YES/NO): YES